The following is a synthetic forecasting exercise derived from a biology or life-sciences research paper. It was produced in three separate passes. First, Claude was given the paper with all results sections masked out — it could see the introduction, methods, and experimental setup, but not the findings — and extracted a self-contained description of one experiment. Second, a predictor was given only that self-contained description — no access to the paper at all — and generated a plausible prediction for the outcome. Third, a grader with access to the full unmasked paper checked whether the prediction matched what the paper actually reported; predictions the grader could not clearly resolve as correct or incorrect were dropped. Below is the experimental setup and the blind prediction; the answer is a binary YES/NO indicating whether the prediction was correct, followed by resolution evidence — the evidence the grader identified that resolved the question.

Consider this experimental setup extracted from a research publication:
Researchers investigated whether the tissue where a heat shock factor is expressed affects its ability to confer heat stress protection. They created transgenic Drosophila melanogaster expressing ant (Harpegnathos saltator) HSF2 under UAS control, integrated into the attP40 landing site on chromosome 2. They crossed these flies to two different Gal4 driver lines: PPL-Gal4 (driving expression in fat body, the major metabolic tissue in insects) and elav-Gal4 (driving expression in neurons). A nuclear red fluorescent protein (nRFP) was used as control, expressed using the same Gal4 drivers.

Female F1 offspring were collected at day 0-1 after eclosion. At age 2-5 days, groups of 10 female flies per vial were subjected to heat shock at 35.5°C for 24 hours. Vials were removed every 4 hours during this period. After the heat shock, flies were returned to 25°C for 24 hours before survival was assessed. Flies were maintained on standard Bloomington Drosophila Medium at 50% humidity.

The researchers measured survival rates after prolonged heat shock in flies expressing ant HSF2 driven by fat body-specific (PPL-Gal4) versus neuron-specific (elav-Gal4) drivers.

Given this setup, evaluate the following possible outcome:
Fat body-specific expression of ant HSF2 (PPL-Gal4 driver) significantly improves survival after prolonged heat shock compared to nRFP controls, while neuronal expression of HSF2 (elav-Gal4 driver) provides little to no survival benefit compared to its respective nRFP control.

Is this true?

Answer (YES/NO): NO